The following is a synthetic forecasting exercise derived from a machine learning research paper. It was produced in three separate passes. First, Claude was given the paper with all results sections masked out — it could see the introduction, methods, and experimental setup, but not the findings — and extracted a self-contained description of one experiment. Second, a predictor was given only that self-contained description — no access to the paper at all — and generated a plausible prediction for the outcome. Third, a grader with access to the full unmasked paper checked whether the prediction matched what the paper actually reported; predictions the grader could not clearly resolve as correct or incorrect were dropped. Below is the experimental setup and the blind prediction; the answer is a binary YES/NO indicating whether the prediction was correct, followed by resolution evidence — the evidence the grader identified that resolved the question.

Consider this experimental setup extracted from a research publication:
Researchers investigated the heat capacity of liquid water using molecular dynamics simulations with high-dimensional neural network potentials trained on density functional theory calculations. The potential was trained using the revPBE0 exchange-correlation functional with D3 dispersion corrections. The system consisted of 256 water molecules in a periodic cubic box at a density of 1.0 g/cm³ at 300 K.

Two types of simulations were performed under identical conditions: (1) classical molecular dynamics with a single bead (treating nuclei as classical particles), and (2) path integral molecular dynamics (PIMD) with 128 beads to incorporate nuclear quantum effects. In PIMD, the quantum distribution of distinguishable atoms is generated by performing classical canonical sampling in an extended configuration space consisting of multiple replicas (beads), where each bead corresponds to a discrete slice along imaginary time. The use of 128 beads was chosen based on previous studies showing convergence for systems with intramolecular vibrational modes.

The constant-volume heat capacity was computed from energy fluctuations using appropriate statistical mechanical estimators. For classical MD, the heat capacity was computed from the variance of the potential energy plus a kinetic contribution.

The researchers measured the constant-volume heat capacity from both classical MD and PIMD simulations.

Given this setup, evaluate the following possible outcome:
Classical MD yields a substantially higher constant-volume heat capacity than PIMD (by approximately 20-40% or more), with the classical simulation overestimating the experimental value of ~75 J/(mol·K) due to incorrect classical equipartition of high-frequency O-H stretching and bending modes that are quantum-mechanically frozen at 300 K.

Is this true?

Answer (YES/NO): YES